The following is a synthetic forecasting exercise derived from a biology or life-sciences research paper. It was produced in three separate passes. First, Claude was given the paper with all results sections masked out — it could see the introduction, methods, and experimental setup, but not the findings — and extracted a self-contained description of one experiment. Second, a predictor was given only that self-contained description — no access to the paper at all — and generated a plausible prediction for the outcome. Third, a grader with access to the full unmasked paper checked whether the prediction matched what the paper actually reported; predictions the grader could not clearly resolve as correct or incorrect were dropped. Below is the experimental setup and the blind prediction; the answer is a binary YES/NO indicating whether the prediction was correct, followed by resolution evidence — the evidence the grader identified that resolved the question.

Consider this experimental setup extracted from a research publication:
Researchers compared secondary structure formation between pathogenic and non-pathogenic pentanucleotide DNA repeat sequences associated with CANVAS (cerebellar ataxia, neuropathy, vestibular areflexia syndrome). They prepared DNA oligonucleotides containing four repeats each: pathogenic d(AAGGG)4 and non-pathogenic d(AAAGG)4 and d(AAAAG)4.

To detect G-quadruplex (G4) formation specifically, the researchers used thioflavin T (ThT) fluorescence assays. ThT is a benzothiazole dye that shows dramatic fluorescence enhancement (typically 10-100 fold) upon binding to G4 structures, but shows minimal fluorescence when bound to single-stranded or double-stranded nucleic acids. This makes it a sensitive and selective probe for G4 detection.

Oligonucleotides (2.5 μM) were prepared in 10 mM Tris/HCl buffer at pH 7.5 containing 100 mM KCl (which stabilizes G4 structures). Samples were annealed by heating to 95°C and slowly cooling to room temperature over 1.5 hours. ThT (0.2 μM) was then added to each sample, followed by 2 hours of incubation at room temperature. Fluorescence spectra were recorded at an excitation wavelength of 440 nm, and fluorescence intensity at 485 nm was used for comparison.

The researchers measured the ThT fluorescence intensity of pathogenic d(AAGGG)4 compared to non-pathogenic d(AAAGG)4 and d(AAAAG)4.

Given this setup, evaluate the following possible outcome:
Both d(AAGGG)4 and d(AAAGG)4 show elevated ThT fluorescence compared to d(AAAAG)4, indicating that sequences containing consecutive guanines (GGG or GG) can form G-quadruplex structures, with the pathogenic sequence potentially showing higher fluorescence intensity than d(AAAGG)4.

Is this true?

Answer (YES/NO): NO